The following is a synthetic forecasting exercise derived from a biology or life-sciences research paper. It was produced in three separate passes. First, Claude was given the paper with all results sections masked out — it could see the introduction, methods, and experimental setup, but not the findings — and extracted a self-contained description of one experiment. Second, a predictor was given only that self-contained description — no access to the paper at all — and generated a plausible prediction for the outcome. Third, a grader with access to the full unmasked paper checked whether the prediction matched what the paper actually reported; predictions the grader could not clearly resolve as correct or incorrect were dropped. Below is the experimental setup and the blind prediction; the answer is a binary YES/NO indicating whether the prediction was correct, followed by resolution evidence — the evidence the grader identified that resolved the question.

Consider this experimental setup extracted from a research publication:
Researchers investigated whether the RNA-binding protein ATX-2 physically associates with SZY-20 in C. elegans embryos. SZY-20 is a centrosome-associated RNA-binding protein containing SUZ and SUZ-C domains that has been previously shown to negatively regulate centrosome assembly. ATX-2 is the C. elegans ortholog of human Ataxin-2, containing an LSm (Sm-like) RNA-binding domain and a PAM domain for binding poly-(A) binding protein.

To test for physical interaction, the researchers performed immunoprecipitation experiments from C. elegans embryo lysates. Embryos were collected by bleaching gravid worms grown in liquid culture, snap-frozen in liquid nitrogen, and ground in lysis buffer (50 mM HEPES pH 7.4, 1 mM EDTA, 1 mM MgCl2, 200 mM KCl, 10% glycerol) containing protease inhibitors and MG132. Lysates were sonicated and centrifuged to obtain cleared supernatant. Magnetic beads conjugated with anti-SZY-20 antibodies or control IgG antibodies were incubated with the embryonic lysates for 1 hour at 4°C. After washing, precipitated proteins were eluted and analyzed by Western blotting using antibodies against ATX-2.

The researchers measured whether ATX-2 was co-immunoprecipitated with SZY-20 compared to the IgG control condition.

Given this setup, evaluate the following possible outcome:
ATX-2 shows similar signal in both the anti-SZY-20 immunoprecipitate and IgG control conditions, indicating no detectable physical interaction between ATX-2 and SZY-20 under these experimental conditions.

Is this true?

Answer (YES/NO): NO